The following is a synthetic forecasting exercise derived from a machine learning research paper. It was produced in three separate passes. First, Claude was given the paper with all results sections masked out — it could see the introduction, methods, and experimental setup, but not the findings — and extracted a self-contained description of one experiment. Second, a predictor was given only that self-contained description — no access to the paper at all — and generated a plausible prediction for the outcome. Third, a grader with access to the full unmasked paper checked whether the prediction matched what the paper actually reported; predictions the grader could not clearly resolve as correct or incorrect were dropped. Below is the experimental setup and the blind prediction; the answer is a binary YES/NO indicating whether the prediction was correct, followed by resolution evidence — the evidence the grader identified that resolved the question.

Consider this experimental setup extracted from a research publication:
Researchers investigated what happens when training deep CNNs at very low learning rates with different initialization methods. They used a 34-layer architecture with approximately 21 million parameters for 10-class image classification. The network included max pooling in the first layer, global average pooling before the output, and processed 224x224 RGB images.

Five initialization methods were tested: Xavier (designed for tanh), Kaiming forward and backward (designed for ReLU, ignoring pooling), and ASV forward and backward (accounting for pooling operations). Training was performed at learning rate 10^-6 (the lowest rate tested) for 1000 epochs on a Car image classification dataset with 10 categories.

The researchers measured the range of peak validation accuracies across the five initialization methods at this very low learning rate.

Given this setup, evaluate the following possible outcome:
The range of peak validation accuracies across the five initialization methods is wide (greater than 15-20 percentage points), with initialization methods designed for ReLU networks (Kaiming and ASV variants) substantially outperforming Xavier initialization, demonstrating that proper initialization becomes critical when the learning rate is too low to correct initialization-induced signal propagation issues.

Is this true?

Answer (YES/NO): NO